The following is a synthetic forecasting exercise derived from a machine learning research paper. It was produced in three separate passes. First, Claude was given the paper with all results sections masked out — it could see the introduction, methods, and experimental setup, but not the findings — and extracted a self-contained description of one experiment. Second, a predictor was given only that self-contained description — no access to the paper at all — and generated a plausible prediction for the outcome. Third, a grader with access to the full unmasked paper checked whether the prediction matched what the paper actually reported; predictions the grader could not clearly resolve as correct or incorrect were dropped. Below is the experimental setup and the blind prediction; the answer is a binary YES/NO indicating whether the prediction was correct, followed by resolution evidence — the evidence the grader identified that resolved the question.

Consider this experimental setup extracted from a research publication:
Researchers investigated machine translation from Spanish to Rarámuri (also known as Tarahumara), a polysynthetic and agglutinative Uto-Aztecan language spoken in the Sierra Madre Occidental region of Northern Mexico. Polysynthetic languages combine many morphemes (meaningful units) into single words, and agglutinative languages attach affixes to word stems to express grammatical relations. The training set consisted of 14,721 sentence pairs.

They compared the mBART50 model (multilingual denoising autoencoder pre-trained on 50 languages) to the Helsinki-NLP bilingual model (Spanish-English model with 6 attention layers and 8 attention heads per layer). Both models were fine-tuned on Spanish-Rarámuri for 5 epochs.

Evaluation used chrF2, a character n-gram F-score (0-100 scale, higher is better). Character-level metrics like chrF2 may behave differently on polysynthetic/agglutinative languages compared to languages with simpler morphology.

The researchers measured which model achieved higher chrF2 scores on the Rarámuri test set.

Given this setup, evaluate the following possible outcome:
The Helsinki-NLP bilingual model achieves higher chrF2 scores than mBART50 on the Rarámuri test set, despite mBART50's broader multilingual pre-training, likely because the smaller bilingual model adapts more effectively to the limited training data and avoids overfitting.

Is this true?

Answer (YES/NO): NO